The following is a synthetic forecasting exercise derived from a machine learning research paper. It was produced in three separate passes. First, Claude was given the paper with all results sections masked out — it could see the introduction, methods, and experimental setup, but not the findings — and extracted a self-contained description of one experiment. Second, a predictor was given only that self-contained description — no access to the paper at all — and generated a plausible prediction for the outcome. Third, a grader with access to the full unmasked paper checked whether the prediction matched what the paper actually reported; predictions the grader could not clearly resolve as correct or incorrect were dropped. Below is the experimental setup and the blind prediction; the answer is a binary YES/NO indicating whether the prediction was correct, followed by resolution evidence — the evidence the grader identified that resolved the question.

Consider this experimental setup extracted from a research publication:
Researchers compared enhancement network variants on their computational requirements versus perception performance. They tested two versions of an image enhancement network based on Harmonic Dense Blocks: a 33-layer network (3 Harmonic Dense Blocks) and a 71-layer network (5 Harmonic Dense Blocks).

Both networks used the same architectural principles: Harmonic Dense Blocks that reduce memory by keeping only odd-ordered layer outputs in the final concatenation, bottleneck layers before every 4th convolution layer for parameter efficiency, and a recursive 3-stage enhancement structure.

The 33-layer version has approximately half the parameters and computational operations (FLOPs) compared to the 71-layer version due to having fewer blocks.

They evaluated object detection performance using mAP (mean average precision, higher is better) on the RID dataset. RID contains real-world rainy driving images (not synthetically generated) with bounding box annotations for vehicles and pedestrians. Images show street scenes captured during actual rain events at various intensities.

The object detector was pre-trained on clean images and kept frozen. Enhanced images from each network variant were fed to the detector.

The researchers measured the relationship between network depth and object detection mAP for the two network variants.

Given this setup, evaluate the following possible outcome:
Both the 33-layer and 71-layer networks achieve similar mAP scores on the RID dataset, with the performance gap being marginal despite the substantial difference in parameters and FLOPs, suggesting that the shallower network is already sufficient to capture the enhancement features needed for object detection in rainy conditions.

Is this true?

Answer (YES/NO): NO